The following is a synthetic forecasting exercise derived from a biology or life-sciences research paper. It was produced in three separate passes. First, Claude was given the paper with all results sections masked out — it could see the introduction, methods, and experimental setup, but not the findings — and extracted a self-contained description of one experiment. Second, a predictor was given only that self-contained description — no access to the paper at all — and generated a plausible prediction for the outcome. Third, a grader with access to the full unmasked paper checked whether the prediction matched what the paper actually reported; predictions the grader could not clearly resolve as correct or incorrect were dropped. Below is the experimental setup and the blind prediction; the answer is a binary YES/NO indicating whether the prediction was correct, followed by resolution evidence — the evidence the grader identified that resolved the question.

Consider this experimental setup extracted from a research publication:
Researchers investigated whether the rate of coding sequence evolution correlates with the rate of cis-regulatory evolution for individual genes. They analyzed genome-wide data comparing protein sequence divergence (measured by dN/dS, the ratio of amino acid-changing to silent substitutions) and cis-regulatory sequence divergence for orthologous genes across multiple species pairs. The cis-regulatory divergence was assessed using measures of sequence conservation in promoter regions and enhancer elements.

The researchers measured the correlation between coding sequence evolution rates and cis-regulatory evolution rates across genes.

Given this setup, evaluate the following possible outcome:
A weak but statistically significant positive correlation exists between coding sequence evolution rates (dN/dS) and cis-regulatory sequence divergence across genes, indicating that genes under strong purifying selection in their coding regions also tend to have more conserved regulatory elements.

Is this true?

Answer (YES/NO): NO